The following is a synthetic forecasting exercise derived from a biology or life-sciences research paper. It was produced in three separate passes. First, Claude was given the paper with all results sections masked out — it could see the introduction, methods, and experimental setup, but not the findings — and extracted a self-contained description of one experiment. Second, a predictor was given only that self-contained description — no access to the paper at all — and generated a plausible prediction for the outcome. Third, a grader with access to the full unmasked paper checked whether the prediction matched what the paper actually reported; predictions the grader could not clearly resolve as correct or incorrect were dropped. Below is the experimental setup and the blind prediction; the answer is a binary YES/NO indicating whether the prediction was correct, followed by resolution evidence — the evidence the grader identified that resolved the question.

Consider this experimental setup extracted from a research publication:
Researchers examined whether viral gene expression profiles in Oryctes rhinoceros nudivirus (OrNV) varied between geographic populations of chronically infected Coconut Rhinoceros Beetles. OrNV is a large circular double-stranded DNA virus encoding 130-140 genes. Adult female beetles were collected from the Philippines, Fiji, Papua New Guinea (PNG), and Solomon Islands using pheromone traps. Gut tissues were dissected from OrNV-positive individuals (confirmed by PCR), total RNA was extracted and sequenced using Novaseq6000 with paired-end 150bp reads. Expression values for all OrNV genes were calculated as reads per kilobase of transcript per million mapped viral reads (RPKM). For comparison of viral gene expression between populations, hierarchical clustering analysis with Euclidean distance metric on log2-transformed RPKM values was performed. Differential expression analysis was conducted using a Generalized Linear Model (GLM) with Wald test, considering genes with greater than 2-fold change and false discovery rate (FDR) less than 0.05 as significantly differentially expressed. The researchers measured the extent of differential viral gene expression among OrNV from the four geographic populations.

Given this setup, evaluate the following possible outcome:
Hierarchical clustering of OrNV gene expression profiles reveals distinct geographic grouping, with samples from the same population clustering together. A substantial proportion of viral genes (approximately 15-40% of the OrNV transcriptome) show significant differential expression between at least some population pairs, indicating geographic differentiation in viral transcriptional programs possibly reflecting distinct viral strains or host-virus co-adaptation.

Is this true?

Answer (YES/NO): NO